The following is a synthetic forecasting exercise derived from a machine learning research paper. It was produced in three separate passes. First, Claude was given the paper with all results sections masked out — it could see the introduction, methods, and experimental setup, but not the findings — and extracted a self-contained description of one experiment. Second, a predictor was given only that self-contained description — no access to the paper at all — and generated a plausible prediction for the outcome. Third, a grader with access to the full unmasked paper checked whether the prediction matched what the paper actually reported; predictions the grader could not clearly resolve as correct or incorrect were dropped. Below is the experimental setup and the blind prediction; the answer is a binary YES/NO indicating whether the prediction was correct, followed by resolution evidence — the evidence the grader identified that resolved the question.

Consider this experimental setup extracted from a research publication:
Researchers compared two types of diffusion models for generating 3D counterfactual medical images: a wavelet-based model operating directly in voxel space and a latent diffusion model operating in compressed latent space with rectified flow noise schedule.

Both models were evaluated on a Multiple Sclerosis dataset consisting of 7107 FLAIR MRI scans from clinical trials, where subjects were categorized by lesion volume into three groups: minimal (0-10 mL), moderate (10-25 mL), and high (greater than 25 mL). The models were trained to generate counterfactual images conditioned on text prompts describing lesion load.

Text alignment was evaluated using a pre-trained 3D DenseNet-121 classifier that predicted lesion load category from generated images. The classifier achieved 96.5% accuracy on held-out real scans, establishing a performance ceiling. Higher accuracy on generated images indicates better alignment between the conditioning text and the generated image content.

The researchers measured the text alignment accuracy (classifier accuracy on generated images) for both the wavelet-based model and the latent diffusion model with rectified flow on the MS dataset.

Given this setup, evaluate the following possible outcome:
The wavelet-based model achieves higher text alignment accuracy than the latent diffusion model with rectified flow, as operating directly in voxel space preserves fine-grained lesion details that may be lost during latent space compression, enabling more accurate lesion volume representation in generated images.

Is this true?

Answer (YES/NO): YES